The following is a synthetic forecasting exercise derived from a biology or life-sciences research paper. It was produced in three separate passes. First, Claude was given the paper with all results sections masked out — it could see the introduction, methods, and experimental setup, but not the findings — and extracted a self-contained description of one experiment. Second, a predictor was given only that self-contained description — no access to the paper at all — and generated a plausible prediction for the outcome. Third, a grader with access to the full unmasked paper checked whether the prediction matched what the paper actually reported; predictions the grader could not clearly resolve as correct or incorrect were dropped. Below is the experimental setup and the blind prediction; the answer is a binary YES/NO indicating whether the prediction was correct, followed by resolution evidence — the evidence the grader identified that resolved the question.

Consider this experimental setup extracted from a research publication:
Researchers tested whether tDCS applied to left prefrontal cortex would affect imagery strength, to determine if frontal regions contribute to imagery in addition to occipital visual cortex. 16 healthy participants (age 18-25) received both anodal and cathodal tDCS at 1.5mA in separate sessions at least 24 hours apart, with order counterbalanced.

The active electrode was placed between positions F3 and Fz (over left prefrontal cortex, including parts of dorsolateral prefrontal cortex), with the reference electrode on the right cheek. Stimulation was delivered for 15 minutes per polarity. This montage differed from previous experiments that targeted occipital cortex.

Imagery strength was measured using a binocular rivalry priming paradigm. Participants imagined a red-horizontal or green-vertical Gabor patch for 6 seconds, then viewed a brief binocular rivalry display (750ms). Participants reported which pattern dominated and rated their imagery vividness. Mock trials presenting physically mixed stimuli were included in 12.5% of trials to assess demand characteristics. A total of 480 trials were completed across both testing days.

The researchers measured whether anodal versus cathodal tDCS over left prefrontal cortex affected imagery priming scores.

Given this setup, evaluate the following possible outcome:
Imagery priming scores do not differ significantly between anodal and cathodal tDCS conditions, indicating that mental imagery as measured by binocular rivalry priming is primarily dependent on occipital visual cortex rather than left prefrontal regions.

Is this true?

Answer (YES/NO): NO